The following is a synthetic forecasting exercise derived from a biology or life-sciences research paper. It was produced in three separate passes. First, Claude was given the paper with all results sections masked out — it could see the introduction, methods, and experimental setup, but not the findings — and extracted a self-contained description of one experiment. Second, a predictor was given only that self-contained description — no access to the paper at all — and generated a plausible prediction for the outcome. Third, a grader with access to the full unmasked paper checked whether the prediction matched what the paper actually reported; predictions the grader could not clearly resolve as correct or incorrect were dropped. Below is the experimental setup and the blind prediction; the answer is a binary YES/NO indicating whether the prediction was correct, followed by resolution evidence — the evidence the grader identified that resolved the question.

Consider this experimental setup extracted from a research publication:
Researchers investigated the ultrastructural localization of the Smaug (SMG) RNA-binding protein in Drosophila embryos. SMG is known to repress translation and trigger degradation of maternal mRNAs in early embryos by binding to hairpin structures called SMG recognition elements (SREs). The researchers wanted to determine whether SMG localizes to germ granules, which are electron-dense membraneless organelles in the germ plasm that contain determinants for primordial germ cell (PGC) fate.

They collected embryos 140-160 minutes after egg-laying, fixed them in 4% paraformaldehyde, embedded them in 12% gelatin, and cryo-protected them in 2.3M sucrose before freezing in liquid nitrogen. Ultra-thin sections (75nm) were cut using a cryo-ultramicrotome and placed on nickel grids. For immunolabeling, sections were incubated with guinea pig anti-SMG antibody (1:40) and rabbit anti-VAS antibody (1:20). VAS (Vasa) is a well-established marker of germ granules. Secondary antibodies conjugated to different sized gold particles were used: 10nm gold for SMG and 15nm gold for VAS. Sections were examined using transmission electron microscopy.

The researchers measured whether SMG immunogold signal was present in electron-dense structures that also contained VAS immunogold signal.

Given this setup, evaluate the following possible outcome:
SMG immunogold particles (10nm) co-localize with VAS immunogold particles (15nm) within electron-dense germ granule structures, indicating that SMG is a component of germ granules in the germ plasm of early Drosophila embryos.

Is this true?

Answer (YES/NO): YES